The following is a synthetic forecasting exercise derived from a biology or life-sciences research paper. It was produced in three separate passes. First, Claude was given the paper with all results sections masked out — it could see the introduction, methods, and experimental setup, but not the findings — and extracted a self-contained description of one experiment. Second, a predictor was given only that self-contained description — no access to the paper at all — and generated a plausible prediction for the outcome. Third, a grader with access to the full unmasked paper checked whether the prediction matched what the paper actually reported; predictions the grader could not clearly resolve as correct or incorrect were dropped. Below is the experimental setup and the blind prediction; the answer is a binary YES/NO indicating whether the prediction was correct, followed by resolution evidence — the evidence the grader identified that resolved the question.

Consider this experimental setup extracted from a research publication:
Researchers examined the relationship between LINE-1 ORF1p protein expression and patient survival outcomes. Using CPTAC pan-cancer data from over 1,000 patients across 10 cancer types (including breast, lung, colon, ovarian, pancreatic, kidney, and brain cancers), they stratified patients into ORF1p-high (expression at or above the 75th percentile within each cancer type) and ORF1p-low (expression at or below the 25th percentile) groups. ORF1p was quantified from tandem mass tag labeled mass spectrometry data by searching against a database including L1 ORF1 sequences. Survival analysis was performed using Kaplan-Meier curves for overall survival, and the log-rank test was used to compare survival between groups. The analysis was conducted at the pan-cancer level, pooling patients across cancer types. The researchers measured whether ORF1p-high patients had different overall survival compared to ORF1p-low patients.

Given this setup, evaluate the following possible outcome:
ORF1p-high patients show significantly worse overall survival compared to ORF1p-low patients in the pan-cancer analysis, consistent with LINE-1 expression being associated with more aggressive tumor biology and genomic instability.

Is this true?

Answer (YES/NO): YES